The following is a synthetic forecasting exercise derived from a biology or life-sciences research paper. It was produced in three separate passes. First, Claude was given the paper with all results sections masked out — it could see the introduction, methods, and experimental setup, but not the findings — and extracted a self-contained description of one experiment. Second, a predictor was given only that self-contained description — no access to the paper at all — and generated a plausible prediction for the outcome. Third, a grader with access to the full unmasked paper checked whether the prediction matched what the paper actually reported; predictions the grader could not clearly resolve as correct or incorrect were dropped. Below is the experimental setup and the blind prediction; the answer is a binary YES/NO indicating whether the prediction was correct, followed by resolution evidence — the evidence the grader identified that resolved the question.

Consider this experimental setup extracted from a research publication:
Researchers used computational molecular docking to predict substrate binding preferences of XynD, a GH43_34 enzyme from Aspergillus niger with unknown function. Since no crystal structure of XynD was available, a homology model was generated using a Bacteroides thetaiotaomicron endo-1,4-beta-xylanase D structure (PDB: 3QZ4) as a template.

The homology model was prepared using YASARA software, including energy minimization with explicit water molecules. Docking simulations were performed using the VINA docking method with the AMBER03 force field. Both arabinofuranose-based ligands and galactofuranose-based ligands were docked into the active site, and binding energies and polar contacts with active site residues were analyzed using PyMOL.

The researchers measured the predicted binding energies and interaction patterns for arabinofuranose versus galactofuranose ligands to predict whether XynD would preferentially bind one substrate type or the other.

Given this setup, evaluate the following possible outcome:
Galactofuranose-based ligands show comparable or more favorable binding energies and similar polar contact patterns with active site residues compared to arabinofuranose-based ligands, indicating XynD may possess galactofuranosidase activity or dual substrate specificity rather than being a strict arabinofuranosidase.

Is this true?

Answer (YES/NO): YES